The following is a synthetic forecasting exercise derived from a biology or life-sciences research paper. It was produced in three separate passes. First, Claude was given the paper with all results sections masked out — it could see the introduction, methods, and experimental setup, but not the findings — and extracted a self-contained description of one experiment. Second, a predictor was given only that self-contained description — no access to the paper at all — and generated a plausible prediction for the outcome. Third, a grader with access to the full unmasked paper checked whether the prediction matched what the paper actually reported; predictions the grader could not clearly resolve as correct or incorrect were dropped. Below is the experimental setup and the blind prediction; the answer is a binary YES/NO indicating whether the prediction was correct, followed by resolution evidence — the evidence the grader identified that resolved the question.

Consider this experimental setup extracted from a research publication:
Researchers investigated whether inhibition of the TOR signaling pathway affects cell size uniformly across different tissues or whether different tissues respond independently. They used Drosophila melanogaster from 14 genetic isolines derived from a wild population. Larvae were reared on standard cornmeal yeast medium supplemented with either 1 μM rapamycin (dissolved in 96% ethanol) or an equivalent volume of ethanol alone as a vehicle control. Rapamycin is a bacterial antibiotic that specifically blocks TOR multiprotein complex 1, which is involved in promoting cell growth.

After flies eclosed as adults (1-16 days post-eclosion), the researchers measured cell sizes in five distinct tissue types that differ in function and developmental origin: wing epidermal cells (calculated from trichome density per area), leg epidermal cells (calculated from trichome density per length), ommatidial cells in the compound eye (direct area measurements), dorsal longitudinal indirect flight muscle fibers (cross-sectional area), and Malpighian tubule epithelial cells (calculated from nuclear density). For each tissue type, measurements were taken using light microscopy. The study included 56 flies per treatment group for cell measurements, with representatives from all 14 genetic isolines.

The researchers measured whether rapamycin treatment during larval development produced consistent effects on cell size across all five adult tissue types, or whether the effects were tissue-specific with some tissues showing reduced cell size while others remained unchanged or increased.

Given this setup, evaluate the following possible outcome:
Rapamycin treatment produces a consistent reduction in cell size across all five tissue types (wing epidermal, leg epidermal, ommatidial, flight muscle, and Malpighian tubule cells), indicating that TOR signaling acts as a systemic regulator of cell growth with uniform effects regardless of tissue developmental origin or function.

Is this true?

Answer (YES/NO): NO